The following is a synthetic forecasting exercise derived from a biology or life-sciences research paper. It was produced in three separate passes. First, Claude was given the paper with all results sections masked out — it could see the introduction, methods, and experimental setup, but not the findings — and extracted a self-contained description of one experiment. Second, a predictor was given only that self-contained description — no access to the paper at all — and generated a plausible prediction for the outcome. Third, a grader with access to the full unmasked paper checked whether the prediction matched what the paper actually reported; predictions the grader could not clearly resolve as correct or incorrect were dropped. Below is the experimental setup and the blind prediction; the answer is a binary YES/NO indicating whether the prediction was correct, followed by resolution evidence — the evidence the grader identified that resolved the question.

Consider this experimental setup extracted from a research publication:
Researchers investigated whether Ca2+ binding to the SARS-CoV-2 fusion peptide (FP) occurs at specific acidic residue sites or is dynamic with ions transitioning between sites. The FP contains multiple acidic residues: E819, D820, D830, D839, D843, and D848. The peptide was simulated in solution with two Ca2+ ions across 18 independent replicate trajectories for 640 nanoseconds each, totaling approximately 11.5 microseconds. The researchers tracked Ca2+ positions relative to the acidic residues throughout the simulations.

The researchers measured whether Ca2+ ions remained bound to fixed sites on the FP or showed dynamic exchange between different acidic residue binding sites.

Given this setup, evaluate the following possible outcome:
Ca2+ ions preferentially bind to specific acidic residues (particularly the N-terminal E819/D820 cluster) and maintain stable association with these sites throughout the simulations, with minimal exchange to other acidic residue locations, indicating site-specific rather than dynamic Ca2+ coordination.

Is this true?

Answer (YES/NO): NO